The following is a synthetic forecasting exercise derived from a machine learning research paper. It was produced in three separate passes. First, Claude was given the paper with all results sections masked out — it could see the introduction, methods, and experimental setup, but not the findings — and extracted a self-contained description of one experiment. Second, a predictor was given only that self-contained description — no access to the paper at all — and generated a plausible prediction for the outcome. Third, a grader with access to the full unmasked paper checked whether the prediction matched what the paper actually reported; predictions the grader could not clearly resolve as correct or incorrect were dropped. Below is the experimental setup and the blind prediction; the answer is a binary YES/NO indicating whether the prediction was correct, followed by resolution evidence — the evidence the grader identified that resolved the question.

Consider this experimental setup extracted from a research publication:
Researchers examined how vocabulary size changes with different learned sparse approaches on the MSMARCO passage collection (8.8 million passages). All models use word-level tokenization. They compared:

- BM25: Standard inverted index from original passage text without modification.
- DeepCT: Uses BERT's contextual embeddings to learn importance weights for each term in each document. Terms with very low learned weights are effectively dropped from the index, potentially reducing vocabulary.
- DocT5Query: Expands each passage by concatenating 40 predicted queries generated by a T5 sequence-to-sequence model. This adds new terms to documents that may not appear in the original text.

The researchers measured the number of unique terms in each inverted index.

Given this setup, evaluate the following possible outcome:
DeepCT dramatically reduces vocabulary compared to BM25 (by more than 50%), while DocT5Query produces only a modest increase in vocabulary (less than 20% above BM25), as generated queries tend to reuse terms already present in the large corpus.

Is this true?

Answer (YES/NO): NO